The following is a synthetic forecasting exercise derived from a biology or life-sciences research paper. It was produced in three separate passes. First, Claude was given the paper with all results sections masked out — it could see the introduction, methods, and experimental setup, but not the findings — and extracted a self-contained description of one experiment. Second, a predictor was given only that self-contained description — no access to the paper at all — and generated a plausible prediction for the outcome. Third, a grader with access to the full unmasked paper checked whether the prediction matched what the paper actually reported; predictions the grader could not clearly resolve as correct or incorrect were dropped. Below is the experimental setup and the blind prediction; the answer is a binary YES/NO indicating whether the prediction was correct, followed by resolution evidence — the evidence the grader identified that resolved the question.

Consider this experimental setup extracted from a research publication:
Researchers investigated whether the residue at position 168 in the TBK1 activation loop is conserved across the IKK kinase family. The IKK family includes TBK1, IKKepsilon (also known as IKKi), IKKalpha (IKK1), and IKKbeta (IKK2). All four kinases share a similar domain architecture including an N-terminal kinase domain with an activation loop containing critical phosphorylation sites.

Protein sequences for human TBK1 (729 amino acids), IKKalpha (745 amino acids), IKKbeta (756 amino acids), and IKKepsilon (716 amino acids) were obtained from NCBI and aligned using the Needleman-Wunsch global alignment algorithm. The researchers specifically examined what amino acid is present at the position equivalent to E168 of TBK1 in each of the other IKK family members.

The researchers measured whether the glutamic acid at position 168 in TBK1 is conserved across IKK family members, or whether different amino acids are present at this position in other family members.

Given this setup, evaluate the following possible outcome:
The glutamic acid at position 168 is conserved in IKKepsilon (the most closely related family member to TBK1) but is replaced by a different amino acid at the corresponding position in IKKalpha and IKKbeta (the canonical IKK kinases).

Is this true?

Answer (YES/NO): YES